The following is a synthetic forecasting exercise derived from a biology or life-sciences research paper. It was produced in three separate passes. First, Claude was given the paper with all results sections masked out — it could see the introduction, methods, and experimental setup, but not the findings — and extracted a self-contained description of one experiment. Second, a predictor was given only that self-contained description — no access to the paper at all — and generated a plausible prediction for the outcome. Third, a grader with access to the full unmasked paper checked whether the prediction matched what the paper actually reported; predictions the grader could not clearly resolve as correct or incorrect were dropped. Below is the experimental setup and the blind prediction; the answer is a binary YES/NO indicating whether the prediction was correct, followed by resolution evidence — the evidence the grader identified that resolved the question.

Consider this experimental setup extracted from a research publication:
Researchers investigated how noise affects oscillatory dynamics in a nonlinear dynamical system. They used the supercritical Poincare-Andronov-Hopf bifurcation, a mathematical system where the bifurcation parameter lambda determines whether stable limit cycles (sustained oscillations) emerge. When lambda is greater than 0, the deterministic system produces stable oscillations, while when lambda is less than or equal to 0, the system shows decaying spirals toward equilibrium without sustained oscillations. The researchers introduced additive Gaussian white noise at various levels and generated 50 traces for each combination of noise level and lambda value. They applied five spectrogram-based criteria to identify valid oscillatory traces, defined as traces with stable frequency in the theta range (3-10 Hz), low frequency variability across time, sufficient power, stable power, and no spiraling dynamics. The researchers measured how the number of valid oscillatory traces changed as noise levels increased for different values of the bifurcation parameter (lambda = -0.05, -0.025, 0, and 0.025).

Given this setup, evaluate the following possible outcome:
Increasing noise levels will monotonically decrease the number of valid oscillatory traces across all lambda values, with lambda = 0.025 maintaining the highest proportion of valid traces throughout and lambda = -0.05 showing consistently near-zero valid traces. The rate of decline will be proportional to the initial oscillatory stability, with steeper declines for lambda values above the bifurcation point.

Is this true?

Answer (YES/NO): NO